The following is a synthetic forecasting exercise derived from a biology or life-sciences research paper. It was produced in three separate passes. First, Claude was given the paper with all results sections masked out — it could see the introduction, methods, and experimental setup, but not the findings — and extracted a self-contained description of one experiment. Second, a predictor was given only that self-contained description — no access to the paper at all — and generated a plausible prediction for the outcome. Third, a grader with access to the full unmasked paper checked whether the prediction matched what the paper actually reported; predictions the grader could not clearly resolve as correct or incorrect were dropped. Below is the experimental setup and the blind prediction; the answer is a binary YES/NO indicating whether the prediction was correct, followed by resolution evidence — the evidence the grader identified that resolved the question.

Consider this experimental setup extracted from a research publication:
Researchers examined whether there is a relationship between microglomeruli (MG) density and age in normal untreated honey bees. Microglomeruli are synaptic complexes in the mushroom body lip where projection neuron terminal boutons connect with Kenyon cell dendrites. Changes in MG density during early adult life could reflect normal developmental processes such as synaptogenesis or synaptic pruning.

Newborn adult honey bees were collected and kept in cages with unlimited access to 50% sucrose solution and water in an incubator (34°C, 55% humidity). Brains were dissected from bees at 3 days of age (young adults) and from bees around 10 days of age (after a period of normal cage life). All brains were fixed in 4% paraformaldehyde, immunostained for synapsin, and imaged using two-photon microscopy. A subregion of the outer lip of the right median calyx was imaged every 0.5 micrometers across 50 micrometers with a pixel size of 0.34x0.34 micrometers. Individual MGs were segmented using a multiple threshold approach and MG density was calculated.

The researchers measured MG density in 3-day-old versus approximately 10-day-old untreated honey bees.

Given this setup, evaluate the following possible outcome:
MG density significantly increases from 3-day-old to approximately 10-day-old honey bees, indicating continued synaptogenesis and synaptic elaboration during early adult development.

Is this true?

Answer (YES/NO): NO